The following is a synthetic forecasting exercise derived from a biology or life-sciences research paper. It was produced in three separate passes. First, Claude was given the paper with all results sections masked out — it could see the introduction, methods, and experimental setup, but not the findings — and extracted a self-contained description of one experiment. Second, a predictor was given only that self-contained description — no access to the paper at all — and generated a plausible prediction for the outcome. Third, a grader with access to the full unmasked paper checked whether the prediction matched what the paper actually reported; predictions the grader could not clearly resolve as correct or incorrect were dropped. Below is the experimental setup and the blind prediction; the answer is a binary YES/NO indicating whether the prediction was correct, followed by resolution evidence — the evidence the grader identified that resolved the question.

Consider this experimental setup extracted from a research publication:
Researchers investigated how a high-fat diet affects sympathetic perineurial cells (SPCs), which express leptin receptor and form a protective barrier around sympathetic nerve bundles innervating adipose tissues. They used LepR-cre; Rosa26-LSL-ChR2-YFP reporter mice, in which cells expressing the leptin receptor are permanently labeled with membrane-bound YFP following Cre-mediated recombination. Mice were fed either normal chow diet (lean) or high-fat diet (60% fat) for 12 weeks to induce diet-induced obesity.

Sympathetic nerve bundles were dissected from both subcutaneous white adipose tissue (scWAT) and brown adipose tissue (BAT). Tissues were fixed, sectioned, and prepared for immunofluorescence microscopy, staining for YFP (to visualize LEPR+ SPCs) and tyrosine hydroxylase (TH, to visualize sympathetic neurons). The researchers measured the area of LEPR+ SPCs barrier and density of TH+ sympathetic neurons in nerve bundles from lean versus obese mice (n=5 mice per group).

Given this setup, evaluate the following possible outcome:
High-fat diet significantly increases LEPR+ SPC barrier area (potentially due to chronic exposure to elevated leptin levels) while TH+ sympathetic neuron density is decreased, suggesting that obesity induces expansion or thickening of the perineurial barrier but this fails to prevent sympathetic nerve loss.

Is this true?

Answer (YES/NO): NO